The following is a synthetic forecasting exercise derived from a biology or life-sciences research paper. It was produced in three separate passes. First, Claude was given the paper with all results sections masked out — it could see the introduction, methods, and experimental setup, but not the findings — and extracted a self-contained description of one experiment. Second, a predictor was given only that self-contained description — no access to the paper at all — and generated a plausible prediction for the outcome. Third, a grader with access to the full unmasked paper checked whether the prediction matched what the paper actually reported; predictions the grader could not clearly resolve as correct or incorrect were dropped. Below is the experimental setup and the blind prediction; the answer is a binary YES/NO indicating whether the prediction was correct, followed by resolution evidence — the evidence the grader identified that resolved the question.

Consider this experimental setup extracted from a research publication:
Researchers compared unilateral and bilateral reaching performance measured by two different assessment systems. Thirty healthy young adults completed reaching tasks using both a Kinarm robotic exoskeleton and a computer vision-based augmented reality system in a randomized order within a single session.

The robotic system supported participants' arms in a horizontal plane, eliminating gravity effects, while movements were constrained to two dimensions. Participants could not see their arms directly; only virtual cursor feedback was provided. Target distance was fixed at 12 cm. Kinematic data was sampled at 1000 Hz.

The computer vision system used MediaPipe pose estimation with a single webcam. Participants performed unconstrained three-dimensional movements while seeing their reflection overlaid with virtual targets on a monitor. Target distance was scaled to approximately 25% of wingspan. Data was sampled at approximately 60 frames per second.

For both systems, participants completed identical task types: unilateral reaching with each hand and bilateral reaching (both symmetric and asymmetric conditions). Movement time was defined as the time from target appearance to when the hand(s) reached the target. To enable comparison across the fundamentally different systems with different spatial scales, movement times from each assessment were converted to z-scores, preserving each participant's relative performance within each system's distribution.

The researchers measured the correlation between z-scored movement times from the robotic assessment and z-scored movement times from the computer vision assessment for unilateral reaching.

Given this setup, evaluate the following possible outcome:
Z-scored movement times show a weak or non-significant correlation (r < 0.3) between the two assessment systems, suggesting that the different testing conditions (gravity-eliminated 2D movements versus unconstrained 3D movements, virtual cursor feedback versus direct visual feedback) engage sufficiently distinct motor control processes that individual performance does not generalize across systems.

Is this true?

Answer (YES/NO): NO